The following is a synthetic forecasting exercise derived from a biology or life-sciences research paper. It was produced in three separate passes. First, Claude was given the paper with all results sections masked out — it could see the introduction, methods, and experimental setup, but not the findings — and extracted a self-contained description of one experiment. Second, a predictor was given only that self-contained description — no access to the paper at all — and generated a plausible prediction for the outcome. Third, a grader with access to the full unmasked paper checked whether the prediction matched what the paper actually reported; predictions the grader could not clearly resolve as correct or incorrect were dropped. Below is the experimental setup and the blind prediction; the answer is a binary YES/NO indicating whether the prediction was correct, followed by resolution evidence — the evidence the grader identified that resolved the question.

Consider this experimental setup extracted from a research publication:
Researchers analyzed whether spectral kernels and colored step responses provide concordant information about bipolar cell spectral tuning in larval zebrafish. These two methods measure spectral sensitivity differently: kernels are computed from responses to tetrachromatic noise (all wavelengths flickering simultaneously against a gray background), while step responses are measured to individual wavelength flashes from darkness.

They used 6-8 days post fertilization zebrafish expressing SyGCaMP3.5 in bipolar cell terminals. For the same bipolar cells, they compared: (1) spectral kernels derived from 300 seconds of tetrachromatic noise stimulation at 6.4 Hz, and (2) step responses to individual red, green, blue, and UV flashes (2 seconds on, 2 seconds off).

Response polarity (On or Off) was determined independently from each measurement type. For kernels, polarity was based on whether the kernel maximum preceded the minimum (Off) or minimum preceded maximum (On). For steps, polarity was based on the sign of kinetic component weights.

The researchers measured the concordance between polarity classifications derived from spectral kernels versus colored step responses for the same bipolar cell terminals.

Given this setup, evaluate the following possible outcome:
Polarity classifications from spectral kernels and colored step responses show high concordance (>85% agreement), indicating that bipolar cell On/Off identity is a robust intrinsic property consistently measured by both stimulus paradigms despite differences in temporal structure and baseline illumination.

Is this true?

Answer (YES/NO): NO